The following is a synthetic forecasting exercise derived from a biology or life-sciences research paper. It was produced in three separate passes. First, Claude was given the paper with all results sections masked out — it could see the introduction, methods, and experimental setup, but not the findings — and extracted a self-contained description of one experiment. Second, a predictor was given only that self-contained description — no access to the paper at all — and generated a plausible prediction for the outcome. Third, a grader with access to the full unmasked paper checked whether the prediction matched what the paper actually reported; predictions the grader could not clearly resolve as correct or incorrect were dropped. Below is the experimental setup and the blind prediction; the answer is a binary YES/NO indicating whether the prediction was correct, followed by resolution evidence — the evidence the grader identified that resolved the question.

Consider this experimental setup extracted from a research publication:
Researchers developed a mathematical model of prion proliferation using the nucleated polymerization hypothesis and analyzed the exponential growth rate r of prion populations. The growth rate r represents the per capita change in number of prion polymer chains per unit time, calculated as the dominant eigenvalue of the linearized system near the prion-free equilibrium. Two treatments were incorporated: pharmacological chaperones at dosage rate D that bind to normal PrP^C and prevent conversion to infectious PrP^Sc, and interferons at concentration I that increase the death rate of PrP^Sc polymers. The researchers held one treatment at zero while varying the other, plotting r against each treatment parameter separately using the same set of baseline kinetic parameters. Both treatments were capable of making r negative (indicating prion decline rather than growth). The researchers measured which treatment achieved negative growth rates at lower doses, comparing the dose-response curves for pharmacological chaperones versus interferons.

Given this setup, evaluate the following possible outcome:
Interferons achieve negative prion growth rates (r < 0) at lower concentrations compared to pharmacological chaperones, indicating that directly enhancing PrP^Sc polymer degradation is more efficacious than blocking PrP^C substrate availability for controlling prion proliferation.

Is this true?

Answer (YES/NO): YES